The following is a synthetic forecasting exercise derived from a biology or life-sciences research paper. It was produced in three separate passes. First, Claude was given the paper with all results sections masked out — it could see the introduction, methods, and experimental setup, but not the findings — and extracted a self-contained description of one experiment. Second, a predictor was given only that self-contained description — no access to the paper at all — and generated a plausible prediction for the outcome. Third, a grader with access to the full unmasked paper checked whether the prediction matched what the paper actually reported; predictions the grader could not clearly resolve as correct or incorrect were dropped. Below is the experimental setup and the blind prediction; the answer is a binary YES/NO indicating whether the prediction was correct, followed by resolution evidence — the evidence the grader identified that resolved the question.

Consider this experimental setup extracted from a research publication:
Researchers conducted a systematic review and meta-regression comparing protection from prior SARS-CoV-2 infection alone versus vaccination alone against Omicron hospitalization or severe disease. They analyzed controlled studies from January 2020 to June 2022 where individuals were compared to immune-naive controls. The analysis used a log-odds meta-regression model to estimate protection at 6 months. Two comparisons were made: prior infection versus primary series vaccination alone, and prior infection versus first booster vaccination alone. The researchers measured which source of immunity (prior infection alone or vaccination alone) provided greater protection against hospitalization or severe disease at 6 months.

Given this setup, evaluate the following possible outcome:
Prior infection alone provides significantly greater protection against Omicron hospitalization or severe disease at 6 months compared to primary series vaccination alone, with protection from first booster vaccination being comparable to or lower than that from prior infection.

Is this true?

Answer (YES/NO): YES